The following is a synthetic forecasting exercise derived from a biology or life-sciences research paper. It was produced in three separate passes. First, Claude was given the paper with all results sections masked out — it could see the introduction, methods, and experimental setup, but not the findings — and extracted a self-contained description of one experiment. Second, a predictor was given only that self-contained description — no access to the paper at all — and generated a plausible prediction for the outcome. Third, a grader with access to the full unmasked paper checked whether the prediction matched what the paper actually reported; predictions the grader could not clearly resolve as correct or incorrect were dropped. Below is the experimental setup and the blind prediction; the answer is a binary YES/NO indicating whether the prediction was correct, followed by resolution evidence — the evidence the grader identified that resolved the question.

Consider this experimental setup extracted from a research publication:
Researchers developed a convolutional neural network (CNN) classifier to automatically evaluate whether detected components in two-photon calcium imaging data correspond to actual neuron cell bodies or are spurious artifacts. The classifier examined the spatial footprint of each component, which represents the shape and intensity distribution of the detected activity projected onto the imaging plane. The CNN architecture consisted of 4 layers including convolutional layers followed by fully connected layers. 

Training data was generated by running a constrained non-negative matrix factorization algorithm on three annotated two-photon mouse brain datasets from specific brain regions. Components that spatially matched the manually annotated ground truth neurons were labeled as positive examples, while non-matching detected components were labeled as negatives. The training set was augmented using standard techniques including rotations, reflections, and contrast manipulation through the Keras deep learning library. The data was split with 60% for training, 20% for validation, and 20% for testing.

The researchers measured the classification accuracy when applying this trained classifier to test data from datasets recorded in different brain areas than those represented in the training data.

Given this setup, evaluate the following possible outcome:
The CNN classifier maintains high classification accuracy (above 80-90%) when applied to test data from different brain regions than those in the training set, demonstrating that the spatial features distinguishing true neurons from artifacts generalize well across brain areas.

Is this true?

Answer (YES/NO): YES